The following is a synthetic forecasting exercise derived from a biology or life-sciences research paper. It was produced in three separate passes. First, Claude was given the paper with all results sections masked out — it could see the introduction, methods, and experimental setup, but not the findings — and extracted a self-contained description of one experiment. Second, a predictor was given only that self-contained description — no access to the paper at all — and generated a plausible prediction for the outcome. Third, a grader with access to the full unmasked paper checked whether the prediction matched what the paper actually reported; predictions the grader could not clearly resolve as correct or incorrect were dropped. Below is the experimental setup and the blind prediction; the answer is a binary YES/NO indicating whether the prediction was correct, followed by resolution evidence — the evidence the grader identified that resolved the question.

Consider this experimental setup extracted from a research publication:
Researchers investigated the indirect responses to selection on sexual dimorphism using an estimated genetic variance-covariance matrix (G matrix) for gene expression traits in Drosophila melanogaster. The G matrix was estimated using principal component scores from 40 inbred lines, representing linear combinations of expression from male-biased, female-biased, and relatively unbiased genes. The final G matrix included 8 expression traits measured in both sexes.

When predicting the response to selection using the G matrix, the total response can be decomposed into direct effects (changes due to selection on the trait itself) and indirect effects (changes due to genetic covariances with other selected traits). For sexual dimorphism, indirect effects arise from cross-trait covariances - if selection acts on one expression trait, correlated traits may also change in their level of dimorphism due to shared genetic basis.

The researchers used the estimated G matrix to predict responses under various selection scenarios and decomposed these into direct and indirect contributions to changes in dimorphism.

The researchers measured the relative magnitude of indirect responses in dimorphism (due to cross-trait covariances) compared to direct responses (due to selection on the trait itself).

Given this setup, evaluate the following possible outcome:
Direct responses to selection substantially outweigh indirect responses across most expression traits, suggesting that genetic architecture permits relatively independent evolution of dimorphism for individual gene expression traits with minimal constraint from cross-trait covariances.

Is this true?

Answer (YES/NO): NO